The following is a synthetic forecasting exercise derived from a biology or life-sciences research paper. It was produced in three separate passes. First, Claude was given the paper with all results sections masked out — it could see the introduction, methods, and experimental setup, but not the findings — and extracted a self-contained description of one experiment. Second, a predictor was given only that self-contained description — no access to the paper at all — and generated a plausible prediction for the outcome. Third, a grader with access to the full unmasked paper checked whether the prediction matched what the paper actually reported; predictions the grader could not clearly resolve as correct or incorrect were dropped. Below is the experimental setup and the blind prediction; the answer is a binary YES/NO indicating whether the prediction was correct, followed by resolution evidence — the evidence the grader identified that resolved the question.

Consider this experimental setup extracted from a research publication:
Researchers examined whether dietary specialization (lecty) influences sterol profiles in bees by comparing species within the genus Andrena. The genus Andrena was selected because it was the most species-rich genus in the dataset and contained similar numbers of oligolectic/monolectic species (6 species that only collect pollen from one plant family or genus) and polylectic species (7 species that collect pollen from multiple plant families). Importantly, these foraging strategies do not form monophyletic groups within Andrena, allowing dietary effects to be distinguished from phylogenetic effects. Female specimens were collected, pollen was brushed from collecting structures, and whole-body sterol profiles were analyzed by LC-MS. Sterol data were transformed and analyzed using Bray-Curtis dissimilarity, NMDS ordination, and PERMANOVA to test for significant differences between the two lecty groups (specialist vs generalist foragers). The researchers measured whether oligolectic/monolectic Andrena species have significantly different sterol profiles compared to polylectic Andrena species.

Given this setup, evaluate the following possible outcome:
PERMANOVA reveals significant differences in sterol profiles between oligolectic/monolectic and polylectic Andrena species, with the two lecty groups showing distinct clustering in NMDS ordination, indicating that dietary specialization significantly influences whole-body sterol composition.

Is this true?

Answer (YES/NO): YES